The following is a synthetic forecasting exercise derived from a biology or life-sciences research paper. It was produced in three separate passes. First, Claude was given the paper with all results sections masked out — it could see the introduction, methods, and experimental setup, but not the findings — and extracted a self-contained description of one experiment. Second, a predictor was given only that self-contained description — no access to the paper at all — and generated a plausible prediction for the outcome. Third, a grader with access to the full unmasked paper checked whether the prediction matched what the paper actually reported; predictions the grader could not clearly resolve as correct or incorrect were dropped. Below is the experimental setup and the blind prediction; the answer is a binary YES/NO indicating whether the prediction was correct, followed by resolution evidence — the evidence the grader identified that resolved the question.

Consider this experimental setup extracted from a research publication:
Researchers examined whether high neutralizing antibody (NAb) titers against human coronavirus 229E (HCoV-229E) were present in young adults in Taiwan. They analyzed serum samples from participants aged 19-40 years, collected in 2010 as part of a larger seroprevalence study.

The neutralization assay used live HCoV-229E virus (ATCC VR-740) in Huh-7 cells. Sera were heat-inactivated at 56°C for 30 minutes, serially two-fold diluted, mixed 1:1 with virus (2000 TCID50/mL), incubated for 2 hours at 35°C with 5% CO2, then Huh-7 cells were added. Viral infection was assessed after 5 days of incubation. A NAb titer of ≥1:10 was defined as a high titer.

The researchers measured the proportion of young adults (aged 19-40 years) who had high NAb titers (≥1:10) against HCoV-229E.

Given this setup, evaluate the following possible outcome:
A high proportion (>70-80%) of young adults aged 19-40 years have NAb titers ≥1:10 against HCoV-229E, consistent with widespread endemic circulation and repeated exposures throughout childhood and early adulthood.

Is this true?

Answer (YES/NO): NO